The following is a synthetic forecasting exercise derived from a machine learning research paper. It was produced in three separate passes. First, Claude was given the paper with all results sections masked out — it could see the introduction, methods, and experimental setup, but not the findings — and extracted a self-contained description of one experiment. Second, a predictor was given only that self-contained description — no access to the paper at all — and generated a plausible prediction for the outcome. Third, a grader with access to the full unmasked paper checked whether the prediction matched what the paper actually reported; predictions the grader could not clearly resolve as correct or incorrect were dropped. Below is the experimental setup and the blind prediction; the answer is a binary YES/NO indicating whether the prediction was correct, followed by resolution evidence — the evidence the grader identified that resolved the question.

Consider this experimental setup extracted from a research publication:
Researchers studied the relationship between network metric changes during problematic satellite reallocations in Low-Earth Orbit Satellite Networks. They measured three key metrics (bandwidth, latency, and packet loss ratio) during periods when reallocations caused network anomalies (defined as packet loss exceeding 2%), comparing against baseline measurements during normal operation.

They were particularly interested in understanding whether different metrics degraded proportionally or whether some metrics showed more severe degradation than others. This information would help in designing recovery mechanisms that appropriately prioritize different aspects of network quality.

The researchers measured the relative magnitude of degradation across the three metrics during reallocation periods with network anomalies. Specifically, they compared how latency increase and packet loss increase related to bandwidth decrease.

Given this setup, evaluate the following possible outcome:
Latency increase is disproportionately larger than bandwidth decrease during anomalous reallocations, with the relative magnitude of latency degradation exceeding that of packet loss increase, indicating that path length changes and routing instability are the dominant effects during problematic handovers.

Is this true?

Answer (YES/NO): NO